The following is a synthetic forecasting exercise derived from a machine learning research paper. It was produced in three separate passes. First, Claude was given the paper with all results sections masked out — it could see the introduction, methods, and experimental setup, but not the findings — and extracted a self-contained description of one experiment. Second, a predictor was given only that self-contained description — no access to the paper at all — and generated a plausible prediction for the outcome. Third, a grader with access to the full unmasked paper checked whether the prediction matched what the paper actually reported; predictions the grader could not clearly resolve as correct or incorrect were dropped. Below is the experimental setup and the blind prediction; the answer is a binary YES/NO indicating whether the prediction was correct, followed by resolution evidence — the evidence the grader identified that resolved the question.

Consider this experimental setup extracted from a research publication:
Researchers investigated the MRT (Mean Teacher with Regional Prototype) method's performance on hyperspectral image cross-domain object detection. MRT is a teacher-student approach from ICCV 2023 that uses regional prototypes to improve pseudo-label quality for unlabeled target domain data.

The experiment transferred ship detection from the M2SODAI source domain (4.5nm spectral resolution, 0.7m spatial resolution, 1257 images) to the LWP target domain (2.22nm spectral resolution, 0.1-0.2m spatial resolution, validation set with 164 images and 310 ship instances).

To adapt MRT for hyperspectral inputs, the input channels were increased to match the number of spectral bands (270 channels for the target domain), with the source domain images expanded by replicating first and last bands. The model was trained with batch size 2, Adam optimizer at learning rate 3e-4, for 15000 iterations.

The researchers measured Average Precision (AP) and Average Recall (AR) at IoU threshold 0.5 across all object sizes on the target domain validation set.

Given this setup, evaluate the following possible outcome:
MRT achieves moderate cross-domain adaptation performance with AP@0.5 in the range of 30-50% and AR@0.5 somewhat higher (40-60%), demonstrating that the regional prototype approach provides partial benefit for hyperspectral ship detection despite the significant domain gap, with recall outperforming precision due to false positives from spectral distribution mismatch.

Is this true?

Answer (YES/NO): NO